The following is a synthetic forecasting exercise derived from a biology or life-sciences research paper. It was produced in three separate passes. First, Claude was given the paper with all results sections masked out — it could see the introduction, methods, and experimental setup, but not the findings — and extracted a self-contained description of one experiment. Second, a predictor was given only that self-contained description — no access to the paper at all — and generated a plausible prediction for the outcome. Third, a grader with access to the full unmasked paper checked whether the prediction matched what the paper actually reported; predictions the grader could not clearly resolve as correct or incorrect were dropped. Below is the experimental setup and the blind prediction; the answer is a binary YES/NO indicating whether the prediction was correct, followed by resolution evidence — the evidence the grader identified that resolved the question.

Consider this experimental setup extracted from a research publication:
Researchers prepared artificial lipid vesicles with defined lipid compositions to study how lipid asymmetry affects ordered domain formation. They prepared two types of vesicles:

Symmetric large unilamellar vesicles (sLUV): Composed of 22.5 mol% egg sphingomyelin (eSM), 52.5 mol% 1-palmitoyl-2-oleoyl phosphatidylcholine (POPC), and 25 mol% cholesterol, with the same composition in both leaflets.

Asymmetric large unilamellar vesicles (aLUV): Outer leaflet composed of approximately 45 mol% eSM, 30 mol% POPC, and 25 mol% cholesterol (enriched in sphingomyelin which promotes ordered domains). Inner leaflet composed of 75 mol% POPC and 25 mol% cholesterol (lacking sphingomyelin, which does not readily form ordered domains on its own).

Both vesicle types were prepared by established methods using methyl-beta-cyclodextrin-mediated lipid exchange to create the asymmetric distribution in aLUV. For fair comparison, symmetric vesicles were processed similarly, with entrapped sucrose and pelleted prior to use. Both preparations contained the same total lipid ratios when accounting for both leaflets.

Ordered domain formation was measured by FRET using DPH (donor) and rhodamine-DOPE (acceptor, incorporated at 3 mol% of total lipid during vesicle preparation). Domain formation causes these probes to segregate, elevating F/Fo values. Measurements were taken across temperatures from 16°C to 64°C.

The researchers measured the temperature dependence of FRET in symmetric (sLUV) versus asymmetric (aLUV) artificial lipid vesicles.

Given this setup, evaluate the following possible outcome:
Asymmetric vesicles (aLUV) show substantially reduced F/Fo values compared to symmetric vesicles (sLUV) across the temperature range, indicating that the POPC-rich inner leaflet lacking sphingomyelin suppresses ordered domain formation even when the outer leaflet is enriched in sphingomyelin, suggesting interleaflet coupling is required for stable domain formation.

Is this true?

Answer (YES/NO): YES